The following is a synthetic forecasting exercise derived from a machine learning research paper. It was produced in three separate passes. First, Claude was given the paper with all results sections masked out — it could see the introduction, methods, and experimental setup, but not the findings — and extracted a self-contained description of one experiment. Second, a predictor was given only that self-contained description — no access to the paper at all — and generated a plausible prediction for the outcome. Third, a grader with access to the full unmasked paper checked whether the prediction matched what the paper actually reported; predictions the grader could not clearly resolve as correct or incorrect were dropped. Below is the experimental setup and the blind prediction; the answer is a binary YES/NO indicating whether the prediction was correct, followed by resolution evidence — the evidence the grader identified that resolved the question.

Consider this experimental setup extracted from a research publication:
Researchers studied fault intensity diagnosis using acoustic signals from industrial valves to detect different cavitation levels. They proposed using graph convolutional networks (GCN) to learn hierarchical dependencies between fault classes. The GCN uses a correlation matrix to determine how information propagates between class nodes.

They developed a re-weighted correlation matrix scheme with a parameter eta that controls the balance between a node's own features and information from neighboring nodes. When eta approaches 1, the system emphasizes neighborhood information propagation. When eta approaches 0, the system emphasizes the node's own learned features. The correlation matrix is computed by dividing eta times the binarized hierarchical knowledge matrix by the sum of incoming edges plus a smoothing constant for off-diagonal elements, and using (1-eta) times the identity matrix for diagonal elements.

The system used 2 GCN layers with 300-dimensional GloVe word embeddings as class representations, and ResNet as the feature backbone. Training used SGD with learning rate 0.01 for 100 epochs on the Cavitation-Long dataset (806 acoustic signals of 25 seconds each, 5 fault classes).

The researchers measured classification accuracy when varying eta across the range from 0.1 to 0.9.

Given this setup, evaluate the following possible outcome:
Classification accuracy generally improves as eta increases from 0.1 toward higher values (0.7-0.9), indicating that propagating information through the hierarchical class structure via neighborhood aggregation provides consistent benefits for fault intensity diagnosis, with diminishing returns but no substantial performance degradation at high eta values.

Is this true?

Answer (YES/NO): NO